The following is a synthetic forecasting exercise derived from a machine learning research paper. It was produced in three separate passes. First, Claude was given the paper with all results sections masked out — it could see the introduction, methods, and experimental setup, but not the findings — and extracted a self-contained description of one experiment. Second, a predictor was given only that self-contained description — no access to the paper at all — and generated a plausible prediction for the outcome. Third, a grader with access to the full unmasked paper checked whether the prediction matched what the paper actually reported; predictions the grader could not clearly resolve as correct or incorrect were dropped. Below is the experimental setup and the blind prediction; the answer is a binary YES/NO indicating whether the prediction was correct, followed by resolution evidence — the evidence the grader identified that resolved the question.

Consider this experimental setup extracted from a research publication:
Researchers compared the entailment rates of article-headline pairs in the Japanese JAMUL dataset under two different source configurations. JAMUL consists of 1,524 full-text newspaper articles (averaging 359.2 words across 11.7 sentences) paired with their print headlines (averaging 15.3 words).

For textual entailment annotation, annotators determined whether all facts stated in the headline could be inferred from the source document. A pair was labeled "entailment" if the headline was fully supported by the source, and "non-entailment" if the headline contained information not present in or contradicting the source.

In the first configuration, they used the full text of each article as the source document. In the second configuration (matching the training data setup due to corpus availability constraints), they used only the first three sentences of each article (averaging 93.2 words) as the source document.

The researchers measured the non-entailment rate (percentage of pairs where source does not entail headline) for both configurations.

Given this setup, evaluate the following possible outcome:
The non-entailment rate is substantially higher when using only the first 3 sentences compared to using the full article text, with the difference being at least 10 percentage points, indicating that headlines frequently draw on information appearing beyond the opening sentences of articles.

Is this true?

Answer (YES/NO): YES